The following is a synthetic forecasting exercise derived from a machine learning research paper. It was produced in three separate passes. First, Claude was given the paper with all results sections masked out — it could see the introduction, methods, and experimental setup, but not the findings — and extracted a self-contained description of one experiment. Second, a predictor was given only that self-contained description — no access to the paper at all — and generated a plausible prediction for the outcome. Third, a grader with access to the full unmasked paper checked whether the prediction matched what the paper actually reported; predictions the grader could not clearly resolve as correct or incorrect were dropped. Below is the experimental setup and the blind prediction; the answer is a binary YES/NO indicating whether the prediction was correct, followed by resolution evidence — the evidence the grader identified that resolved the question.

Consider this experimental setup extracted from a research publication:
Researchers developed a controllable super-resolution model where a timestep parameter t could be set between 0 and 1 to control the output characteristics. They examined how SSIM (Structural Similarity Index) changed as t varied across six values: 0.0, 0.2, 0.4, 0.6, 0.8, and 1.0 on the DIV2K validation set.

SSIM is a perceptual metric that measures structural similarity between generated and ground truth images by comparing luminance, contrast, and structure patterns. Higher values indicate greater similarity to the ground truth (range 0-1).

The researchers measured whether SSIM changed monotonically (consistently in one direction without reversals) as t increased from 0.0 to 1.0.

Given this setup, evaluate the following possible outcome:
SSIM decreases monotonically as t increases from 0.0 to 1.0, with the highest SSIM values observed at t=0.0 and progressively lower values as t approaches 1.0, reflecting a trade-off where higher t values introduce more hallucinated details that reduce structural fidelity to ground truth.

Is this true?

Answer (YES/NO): NO